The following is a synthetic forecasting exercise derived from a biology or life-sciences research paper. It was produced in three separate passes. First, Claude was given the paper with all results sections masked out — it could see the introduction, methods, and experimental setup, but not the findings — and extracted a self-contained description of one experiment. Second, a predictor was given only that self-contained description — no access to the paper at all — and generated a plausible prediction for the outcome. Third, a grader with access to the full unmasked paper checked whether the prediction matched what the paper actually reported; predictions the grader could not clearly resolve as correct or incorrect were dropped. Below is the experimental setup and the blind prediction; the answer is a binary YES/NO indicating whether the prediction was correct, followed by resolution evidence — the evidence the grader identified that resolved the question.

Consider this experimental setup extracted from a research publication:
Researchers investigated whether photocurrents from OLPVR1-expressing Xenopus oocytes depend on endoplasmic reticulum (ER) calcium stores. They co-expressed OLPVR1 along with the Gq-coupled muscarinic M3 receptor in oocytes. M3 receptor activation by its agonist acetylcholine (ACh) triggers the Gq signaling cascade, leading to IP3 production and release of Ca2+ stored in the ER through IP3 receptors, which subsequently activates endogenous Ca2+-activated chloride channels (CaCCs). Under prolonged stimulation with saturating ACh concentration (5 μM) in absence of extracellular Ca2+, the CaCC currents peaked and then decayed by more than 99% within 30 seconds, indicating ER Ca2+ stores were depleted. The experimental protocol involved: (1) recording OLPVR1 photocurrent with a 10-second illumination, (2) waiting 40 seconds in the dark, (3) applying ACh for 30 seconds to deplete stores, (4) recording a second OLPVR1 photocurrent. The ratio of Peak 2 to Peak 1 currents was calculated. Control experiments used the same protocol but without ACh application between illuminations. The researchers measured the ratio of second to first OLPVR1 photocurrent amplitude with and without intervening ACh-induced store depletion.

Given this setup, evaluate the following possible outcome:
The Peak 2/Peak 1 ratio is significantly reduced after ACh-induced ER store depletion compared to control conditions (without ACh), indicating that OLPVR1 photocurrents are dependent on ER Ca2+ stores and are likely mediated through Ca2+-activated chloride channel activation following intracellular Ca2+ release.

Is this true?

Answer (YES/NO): YES